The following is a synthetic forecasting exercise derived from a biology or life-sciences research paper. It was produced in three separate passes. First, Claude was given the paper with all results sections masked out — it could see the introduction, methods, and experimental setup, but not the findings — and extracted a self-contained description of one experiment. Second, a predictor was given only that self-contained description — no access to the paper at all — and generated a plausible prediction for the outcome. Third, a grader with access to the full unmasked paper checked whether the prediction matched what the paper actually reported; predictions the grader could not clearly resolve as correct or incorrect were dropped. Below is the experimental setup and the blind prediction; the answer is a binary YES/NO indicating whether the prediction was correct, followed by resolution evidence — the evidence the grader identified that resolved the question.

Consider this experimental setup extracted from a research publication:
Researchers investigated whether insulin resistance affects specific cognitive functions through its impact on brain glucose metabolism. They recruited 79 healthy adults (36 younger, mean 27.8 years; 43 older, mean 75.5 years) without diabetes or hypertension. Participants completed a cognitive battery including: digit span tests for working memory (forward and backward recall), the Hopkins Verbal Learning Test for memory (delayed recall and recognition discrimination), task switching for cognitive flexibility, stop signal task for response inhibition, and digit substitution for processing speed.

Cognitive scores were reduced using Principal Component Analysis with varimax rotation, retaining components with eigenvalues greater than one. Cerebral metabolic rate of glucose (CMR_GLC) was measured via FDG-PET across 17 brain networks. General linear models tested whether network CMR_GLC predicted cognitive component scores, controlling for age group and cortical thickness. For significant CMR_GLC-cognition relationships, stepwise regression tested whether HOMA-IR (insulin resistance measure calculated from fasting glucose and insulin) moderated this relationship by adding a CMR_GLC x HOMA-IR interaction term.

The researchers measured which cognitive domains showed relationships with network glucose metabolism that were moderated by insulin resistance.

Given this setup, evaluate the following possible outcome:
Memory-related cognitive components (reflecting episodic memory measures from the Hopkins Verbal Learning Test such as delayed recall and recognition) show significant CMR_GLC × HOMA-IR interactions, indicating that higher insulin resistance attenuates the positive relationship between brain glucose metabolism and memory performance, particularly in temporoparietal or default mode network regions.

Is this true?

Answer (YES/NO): NO